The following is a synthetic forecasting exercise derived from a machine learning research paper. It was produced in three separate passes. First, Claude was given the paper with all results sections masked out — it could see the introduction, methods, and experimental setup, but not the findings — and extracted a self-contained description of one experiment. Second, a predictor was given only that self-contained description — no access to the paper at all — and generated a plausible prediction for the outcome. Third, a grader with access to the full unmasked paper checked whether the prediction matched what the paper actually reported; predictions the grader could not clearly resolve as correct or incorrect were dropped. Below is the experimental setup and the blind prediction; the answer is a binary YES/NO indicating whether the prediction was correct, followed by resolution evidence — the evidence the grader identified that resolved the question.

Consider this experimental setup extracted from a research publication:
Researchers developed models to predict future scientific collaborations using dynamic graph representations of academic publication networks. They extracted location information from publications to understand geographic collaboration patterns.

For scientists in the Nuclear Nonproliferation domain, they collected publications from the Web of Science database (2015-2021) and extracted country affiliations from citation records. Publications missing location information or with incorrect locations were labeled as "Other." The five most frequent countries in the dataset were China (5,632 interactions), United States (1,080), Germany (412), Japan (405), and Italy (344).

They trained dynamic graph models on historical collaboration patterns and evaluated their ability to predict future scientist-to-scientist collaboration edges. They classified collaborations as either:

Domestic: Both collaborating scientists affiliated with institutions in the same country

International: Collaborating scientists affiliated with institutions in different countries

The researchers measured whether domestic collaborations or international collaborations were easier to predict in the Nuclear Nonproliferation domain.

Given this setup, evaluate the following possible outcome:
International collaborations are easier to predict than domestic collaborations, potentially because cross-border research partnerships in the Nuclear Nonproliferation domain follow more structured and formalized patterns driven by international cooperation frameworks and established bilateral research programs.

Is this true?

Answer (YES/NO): NO